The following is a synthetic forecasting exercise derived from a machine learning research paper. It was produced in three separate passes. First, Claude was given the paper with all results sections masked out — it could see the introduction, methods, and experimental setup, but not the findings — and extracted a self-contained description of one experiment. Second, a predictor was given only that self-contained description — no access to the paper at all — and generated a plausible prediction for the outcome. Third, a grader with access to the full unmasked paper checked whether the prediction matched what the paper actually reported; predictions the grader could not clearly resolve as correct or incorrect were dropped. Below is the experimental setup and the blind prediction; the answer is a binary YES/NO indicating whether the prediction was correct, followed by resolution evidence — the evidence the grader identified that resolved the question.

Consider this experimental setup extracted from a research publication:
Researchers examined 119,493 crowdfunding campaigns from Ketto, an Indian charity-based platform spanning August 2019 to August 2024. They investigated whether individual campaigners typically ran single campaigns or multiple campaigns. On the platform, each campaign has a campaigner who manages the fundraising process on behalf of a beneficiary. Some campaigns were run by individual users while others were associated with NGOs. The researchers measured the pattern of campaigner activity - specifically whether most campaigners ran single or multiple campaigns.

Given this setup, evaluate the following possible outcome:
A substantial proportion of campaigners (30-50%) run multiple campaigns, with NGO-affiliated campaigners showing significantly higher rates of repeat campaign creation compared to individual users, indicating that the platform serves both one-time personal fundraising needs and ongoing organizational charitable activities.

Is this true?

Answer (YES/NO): NO